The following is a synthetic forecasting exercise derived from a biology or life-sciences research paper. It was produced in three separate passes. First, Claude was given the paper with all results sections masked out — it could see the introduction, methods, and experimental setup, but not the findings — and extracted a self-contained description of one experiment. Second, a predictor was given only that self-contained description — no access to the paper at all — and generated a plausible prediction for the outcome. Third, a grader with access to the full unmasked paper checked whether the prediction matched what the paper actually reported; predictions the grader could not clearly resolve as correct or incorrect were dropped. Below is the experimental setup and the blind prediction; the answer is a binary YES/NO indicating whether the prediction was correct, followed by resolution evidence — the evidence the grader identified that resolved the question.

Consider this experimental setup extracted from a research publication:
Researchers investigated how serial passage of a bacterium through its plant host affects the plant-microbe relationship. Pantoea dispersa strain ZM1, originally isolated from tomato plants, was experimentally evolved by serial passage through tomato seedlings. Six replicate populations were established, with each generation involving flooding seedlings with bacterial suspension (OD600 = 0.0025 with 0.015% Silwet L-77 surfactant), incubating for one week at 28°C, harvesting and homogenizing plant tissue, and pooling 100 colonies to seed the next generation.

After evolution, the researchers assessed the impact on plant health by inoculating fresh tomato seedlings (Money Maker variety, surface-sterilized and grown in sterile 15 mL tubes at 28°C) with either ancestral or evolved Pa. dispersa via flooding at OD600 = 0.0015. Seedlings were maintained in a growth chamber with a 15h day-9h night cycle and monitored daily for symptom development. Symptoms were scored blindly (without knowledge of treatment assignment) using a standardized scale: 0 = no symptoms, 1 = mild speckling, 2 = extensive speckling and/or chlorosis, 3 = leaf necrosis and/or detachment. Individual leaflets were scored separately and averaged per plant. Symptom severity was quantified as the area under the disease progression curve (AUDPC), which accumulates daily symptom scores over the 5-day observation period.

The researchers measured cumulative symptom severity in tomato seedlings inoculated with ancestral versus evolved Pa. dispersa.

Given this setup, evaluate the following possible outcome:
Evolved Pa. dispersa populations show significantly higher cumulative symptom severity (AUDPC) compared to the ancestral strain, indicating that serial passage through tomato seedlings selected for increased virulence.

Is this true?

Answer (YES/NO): YES